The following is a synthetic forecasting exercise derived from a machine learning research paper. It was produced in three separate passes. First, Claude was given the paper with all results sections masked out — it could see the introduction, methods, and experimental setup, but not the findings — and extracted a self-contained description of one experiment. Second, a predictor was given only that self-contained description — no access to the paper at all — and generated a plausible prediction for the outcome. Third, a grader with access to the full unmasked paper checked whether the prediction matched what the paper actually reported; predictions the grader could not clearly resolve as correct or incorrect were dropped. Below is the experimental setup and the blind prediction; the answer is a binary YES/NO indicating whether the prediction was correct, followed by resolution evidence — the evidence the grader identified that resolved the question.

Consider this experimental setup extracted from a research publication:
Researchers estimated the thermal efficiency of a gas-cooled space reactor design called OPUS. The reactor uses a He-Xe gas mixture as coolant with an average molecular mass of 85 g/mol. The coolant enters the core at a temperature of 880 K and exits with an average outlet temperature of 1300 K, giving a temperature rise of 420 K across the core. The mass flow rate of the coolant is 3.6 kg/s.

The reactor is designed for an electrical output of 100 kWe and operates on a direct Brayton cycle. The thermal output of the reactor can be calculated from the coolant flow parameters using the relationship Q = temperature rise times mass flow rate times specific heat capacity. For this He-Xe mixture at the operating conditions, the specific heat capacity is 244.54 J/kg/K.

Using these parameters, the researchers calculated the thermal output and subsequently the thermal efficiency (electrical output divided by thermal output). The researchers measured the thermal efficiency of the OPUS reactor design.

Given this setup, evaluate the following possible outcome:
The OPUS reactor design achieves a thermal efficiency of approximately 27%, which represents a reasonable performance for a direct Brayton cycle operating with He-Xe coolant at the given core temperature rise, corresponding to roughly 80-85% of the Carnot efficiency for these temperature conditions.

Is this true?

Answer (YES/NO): YES